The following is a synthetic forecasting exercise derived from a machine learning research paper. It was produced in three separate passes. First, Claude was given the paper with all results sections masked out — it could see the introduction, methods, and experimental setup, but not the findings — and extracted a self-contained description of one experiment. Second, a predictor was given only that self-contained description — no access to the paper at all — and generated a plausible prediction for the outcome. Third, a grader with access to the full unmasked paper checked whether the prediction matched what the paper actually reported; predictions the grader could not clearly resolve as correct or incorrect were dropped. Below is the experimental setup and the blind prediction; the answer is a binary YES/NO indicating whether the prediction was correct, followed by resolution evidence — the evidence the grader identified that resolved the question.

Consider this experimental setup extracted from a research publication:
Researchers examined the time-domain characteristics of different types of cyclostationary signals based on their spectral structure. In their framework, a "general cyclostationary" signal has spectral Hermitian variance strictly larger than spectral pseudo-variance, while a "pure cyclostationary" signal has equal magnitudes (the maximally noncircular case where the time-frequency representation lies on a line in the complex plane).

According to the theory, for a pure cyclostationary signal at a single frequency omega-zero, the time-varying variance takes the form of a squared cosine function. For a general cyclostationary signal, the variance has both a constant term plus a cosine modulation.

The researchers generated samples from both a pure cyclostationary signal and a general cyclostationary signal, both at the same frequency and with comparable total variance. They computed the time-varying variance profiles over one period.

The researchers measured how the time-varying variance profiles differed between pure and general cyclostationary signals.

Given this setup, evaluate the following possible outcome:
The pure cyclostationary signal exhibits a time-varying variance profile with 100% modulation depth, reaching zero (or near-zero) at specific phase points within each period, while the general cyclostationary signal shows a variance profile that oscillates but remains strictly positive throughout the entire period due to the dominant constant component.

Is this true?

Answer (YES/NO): YES